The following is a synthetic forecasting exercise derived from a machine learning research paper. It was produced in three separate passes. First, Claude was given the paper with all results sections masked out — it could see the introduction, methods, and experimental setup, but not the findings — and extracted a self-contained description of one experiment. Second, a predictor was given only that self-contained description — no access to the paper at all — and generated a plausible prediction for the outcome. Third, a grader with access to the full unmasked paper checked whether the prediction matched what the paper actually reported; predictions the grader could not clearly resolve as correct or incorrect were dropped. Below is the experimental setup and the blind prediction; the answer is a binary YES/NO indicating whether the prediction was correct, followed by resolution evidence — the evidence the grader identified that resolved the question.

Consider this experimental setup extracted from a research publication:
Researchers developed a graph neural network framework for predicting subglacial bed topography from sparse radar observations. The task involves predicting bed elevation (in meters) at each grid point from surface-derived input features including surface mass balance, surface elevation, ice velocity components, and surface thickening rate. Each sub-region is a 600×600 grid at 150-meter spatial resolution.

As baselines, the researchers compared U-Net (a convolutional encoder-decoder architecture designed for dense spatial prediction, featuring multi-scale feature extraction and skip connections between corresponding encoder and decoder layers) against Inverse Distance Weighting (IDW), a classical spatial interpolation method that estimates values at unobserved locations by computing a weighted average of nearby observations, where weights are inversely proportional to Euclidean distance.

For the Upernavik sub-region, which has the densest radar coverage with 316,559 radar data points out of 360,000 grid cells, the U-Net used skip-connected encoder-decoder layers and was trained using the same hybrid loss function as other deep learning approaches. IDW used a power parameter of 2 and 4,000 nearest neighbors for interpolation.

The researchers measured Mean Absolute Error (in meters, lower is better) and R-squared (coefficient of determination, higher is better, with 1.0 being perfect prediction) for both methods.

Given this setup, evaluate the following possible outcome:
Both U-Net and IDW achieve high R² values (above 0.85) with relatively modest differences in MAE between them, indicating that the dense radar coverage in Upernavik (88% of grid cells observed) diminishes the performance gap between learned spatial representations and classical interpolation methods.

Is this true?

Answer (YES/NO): NO